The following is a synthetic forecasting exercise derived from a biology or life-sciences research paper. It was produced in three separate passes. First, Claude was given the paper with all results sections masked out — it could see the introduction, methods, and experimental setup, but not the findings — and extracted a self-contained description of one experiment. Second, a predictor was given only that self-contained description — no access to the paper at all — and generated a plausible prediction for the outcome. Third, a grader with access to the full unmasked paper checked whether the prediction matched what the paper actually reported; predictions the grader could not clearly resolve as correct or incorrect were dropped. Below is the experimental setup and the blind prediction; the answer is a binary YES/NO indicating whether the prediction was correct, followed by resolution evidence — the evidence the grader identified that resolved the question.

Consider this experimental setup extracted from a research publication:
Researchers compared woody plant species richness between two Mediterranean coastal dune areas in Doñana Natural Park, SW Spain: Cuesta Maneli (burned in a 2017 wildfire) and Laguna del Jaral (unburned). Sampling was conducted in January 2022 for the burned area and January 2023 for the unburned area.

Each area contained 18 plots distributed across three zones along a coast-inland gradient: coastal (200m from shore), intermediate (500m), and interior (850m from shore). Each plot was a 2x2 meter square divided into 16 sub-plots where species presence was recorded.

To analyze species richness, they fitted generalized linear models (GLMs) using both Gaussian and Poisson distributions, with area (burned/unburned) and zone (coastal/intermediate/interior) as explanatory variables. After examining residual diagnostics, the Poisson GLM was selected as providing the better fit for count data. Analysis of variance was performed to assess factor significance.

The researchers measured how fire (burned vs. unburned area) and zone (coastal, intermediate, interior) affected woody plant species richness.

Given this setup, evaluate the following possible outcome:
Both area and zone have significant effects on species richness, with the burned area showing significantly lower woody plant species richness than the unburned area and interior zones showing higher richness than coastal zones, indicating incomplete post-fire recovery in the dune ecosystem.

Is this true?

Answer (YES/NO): NO